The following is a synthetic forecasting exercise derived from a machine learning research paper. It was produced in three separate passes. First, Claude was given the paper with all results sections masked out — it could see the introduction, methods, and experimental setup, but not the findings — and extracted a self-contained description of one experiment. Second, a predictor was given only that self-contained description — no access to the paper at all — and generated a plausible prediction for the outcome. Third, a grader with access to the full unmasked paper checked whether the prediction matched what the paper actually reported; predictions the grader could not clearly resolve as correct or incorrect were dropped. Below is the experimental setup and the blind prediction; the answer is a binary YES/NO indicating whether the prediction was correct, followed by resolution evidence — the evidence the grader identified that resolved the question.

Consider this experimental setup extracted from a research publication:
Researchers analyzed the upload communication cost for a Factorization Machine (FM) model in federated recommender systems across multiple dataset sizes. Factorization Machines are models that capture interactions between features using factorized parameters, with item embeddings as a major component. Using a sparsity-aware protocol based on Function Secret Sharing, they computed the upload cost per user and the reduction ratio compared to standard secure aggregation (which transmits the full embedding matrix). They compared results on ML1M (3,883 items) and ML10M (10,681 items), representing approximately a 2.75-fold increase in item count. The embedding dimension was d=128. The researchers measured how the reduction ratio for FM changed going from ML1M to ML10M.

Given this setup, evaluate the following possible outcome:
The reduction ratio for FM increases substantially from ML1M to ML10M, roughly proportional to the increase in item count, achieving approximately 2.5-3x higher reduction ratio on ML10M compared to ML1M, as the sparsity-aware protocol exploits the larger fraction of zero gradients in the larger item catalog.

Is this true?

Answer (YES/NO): YES